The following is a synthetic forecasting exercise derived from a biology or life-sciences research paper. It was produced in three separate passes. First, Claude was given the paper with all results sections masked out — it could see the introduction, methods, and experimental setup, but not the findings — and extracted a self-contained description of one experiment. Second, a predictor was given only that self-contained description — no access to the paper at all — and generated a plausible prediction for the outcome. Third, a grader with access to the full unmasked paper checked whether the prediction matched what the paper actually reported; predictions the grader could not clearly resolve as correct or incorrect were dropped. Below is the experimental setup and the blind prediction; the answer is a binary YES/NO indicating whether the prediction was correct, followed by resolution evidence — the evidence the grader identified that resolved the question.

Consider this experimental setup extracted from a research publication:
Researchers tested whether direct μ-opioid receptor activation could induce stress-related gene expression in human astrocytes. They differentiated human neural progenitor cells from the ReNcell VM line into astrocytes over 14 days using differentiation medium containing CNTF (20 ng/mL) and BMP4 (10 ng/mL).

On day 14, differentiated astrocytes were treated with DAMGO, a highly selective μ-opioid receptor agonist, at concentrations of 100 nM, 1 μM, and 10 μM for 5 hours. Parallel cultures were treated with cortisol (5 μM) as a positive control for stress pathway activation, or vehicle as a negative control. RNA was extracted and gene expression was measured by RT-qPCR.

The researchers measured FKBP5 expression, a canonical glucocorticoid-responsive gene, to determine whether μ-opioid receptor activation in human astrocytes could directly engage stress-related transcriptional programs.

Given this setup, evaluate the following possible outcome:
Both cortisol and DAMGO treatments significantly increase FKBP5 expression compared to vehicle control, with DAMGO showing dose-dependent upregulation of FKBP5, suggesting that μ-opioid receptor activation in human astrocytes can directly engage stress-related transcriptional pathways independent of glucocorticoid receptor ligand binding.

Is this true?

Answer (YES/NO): NO